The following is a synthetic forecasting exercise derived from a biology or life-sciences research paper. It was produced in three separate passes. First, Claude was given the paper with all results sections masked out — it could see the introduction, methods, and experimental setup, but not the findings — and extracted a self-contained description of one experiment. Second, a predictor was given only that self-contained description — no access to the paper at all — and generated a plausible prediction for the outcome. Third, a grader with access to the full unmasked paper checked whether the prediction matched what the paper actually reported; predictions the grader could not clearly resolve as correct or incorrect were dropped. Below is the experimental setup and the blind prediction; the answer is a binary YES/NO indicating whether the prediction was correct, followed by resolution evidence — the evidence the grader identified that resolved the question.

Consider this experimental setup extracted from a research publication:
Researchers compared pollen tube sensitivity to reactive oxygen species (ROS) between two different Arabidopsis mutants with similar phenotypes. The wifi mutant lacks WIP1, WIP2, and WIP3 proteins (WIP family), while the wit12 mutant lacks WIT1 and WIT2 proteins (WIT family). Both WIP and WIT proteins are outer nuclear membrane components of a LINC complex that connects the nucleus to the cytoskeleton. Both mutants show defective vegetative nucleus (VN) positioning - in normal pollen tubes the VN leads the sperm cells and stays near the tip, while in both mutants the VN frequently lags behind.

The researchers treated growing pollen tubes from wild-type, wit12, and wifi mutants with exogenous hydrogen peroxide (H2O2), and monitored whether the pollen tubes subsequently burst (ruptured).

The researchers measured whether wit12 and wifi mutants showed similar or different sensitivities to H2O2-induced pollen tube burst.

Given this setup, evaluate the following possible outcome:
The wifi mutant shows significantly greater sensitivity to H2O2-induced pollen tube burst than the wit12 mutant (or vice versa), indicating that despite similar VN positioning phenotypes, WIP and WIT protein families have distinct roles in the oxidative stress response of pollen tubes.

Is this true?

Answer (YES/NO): NO